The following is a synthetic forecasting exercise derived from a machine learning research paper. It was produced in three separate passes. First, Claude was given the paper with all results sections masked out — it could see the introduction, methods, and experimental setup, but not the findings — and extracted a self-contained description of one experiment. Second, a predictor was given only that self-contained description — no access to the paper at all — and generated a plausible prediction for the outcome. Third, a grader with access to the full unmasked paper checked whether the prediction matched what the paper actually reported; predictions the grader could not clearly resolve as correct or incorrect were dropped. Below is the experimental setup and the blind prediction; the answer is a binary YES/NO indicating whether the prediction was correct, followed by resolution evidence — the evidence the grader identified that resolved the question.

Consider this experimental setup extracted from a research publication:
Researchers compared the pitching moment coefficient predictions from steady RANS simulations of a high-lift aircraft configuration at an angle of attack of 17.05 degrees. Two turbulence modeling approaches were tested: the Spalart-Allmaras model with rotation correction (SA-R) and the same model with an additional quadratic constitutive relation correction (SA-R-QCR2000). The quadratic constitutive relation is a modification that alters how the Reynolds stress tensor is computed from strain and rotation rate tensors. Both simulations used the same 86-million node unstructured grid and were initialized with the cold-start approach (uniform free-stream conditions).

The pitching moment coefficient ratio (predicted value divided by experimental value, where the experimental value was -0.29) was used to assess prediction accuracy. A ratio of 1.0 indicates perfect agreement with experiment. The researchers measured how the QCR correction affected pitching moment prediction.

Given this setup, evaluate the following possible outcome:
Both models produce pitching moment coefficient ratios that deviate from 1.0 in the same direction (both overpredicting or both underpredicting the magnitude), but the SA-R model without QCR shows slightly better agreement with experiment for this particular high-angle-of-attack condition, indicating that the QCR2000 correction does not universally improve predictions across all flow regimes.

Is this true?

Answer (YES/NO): YES